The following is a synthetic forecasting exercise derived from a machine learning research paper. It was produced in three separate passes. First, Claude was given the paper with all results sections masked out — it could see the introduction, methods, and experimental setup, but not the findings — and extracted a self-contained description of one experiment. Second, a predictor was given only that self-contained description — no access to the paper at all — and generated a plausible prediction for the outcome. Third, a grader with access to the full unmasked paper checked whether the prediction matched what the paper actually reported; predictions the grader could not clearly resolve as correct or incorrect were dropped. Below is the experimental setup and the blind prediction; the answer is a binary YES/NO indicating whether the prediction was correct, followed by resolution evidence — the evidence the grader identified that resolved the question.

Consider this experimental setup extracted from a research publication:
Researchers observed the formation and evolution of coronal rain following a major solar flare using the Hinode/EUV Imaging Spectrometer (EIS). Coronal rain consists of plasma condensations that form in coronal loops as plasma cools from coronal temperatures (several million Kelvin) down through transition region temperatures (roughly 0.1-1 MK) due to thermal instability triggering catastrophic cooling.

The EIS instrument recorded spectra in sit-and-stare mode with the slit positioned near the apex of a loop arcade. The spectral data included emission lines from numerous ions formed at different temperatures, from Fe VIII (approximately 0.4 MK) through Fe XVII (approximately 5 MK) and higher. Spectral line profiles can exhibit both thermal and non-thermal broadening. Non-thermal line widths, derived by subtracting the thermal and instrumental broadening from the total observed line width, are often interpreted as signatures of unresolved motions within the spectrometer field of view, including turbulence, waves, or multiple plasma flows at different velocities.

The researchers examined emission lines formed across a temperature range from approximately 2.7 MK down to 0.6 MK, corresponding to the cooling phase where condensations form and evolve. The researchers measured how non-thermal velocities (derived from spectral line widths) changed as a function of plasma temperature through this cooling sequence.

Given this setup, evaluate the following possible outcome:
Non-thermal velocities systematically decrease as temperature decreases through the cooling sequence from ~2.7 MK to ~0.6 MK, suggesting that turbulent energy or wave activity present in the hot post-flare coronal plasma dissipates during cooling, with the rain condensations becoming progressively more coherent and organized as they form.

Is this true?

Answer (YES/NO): NO